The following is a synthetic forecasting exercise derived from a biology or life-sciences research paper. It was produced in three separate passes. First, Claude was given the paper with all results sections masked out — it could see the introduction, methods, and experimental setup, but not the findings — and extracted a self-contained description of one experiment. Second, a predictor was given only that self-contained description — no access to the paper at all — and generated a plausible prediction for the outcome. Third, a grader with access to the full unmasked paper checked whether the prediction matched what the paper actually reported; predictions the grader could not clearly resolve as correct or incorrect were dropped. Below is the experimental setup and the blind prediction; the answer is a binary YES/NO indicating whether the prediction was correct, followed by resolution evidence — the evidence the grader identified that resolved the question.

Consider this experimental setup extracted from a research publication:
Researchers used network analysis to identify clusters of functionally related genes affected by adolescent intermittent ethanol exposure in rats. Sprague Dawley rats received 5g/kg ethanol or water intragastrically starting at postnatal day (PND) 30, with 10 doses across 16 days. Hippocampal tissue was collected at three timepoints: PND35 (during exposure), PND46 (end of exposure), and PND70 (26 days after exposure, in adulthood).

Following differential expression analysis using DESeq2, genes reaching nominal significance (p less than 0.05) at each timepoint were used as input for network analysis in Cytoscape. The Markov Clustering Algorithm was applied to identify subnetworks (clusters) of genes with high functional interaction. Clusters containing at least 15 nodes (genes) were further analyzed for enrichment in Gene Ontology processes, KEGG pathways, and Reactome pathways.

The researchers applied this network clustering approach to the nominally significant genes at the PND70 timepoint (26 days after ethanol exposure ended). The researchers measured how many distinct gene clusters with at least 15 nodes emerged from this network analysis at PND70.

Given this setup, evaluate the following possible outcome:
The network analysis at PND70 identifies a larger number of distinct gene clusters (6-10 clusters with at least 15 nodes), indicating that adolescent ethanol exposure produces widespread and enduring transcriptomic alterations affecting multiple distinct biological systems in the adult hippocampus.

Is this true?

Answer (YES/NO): NO